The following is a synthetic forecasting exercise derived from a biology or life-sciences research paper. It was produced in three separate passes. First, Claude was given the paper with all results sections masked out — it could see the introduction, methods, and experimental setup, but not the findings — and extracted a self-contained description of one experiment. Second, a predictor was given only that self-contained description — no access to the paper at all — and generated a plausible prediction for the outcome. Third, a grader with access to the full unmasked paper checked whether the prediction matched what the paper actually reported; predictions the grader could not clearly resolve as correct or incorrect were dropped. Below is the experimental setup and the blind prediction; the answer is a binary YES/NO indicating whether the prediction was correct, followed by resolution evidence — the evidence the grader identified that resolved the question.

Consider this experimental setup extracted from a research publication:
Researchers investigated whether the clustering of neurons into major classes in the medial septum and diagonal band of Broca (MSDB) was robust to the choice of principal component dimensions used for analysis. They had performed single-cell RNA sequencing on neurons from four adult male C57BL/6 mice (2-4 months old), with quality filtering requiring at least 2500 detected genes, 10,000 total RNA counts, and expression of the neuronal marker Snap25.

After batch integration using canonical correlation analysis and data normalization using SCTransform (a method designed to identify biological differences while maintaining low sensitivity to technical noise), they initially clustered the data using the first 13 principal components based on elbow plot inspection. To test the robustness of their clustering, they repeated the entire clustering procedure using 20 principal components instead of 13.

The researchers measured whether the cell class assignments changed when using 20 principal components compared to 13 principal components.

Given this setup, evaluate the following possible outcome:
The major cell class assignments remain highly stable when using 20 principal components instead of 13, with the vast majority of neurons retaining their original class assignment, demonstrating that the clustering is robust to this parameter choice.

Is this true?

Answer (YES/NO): YES